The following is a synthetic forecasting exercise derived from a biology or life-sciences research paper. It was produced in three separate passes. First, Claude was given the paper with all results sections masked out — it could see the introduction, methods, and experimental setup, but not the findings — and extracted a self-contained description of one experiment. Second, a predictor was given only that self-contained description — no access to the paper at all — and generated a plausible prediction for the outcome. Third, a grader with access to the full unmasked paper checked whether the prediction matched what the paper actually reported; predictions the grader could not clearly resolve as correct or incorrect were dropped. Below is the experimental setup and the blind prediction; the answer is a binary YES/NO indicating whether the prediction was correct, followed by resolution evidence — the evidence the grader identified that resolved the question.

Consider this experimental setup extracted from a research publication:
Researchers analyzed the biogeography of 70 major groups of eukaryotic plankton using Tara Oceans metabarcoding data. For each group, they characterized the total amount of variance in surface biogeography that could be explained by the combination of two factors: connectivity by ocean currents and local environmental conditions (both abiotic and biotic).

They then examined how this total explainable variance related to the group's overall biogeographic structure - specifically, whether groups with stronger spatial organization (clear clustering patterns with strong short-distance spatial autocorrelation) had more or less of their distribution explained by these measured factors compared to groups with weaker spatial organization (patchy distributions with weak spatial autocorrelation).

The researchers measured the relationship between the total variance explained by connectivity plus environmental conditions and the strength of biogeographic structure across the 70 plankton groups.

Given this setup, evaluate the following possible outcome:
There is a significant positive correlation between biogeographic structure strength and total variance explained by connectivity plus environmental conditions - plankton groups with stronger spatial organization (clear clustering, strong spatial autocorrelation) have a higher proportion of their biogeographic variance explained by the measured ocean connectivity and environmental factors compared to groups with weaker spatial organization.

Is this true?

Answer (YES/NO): YES